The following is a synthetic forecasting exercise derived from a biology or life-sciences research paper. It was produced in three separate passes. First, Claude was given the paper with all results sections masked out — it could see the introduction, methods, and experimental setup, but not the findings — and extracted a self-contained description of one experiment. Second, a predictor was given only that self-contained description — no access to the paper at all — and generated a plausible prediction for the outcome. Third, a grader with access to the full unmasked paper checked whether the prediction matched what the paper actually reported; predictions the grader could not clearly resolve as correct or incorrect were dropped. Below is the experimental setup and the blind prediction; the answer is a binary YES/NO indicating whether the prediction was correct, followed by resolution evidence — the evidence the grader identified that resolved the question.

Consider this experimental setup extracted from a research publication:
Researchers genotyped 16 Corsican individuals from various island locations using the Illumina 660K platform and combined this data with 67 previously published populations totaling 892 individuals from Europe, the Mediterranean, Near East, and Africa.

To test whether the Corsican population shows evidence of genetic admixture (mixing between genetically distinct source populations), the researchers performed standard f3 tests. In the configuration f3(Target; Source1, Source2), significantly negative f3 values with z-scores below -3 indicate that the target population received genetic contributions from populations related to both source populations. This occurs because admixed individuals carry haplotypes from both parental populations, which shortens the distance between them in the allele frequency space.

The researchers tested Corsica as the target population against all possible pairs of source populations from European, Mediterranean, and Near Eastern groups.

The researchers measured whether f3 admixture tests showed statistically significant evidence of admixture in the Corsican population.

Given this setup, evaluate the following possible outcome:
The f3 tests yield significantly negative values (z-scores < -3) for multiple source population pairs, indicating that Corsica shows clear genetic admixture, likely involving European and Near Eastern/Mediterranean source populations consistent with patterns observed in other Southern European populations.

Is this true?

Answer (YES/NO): YES